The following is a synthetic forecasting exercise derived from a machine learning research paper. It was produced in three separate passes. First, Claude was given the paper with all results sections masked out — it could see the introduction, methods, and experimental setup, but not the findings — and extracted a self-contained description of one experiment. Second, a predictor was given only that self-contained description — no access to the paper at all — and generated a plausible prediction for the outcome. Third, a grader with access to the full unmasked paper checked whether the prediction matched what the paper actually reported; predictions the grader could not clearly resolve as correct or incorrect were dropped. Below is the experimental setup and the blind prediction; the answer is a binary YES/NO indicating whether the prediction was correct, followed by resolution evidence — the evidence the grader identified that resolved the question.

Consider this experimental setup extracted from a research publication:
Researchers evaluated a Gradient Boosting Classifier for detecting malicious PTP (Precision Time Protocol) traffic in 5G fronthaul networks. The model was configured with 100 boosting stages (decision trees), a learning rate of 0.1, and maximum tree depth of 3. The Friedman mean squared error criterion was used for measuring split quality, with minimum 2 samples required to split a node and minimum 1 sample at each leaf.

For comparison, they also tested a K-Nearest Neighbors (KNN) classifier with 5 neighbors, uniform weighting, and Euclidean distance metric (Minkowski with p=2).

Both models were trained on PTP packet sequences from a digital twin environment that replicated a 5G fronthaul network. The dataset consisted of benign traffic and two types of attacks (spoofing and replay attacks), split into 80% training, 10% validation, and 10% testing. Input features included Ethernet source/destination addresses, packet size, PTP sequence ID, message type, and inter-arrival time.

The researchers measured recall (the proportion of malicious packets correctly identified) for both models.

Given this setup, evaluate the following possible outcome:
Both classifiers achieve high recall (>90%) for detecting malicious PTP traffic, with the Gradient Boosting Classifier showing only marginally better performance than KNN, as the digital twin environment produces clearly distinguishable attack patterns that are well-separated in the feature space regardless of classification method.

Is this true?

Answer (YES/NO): NO